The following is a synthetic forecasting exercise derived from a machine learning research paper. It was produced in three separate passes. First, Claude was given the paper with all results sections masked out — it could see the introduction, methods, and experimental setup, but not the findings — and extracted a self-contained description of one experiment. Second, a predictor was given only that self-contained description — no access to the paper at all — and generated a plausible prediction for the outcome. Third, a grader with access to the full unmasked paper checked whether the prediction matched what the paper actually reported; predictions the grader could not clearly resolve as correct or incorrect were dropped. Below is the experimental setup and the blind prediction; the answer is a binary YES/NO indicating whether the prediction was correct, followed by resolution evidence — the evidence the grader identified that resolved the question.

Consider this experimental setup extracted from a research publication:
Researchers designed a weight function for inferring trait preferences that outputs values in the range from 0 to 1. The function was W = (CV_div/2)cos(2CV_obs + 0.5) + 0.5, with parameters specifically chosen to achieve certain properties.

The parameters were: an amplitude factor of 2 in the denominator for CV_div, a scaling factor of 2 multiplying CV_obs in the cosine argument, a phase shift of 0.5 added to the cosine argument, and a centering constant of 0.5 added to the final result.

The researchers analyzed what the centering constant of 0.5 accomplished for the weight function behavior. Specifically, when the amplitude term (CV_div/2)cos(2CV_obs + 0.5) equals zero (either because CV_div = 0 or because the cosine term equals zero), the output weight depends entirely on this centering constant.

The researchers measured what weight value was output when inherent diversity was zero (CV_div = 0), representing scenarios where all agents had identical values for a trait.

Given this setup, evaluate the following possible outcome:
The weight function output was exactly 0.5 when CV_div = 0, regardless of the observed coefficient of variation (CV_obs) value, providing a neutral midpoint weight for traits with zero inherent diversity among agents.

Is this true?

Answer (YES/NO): YES